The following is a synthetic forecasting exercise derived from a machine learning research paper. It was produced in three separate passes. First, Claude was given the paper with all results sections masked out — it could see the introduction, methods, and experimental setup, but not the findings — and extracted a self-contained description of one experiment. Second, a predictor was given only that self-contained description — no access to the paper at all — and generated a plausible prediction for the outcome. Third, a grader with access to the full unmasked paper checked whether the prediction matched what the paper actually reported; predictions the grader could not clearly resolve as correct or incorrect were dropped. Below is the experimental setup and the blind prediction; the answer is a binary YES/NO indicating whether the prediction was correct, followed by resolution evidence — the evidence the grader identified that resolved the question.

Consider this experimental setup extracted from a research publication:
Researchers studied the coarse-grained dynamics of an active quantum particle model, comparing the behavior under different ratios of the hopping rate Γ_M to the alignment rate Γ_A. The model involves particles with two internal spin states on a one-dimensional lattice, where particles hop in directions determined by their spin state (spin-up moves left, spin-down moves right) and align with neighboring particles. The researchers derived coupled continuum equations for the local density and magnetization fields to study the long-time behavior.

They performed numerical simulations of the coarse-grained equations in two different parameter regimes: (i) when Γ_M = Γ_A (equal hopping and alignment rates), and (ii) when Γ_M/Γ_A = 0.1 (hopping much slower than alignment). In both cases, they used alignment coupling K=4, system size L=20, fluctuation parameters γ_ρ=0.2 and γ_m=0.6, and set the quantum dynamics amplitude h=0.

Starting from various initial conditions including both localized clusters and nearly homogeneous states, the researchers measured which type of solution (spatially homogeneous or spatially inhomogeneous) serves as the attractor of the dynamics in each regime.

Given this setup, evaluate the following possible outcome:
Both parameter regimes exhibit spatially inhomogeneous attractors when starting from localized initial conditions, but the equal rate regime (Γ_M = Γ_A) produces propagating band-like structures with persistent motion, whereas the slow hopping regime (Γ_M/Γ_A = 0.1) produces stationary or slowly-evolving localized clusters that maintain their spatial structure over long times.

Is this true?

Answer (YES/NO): NO